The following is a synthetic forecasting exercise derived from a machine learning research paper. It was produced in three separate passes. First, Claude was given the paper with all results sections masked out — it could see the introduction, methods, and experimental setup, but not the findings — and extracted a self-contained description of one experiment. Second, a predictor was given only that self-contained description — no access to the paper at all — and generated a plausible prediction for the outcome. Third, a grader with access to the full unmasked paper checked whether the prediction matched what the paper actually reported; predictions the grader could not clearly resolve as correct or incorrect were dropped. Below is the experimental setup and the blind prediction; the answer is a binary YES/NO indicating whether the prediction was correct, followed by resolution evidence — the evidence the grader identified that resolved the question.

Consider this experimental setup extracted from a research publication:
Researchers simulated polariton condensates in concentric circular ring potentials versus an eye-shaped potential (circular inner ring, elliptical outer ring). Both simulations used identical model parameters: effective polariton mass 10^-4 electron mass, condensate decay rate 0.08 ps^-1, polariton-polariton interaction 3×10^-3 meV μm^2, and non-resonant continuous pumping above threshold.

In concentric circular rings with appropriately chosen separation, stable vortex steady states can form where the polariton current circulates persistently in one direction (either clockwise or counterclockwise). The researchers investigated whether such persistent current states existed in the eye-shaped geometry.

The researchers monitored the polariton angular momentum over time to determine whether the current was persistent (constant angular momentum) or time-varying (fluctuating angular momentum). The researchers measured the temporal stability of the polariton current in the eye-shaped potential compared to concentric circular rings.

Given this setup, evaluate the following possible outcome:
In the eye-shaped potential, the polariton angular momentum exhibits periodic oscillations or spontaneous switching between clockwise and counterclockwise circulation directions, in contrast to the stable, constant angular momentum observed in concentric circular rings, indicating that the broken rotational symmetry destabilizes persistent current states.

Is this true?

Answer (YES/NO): YES